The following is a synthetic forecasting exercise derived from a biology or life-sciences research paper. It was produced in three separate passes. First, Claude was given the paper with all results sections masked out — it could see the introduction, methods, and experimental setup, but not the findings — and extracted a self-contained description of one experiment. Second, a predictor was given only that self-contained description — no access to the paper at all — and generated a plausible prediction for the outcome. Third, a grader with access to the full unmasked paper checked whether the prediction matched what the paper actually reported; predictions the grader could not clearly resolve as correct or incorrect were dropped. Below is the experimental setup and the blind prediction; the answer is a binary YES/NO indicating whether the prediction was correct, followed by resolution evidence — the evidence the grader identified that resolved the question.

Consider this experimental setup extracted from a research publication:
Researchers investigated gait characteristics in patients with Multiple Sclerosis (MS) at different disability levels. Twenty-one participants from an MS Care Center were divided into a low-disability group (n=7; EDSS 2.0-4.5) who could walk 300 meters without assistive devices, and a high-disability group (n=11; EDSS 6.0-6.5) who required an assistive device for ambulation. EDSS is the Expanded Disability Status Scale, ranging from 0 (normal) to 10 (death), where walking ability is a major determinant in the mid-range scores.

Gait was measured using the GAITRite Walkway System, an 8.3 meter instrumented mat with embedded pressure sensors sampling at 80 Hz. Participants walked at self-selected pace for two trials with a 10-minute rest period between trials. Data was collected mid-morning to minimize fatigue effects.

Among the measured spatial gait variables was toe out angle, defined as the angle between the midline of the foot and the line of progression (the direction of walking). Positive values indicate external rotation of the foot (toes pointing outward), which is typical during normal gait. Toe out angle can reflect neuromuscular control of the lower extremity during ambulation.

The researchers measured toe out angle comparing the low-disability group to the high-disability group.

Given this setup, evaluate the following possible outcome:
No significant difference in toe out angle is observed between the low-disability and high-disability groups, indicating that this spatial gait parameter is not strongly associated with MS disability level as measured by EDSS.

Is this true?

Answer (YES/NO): YES